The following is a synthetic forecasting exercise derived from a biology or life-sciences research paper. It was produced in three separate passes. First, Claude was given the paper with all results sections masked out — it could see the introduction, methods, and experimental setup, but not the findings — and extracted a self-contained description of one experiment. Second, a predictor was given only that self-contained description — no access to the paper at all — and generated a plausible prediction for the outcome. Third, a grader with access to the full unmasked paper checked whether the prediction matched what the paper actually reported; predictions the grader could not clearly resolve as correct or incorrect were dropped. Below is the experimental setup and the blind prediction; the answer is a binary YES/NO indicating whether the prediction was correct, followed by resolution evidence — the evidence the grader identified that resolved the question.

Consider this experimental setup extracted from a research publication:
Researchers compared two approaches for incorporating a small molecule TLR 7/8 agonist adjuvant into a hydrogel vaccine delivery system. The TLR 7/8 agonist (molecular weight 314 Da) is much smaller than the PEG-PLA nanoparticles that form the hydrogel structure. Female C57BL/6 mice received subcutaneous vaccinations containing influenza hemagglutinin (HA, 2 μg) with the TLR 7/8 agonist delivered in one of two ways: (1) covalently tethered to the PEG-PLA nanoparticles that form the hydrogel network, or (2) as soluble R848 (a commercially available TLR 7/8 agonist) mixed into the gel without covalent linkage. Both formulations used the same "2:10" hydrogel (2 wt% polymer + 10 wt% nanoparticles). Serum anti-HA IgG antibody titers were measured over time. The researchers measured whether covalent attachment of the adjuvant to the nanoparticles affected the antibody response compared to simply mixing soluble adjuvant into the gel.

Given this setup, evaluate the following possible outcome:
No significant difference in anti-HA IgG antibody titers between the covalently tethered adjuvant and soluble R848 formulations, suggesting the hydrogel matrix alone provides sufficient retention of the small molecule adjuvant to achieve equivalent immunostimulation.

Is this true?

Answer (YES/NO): NO